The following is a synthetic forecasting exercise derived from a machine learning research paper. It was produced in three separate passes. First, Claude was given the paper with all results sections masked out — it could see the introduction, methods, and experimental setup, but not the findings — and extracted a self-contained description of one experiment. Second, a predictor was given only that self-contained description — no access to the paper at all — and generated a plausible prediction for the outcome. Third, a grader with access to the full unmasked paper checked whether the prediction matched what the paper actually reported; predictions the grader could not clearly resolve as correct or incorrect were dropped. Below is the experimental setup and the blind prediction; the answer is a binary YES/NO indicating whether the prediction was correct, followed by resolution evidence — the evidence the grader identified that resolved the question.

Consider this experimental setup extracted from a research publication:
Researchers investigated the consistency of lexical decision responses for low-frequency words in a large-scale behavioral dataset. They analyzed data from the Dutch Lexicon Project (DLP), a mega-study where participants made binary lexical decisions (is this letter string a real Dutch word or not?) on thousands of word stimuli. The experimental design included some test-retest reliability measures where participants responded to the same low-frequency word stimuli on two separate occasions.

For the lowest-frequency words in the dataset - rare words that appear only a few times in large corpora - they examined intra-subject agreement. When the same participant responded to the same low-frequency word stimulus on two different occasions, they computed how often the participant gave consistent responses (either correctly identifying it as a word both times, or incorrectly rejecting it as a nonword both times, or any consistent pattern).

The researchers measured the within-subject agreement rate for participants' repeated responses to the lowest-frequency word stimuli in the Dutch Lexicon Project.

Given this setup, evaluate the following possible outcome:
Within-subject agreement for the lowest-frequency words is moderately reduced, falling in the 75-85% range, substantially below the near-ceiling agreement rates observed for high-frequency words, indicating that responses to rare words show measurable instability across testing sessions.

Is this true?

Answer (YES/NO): NO